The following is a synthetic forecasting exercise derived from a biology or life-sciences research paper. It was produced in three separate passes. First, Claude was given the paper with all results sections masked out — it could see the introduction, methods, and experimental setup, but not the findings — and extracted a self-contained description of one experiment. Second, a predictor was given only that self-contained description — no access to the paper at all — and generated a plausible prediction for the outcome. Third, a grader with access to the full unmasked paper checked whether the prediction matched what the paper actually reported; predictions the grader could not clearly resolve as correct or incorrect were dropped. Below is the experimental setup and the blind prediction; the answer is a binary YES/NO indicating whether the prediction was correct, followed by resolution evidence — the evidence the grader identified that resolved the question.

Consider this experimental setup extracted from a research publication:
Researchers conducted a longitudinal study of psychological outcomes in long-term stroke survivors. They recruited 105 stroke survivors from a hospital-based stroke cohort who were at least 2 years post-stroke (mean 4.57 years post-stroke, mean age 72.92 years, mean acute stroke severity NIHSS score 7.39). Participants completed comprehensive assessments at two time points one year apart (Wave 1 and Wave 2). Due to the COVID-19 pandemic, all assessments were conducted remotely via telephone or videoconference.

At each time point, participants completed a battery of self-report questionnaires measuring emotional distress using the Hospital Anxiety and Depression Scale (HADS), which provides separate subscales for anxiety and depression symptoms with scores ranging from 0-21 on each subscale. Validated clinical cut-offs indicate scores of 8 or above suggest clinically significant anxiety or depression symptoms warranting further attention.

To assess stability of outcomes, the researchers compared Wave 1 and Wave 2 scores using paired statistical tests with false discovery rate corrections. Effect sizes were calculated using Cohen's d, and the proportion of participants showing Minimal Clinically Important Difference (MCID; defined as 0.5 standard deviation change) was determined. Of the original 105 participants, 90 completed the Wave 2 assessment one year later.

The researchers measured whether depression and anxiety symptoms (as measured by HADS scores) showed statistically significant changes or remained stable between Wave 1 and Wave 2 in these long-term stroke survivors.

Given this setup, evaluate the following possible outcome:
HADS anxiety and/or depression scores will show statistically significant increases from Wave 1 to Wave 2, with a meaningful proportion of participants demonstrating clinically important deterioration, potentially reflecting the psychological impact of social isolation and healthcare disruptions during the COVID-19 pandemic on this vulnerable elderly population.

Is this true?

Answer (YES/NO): NO